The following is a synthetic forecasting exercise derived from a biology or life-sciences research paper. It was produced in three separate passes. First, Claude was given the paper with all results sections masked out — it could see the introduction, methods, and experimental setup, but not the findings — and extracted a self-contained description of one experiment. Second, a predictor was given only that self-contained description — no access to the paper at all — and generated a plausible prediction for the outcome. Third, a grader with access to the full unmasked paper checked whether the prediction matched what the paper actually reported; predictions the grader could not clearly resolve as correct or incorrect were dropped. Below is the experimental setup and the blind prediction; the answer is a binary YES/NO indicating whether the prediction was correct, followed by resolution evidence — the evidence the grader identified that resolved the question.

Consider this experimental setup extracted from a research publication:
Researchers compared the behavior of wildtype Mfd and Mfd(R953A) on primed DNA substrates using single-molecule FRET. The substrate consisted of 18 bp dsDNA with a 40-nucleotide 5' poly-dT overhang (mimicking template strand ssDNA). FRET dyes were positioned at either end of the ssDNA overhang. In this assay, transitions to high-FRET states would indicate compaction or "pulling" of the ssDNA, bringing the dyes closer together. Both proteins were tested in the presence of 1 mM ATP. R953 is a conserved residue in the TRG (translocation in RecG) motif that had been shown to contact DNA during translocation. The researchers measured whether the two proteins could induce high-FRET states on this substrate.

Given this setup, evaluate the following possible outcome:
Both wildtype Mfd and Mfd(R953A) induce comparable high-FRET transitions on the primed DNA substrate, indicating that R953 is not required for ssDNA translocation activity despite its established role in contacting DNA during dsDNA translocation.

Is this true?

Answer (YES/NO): NO